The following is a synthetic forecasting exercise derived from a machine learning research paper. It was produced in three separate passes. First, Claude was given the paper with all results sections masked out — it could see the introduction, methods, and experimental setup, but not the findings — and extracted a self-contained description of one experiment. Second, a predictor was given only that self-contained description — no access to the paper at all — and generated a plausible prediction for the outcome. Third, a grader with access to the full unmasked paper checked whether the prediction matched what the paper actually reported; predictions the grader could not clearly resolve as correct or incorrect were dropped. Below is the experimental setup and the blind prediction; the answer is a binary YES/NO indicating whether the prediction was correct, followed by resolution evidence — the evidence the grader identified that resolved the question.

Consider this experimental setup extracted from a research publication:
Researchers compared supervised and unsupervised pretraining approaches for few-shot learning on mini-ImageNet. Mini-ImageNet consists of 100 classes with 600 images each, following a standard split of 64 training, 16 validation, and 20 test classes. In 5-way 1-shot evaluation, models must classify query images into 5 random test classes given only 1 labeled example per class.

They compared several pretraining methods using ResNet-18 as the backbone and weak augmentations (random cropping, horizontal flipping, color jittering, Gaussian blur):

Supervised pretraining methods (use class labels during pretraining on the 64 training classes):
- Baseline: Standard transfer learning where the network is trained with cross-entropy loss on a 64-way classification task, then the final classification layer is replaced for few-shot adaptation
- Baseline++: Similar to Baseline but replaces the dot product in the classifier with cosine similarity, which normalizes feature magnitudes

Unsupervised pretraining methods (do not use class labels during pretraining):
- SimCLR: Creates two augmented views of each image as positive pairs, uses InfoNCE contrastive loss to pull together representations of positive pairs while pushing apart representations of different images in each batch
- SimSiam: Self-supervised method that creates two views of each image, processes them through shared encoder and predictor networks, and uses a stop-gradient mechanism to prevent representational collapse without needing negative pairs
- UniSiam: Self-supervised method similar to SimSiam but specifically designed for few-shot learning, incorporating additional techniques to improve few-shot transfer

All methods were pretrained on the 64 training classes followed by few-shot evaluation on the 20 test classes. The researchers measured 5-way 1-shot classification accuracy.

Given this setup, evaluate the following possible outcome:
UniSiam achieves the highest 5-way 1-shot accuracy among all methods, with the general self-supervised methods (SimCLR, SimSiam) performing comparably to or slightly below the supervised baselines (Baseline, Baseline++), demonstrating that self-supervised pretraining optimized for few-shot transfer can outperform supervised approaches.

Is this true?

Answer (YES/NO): NO